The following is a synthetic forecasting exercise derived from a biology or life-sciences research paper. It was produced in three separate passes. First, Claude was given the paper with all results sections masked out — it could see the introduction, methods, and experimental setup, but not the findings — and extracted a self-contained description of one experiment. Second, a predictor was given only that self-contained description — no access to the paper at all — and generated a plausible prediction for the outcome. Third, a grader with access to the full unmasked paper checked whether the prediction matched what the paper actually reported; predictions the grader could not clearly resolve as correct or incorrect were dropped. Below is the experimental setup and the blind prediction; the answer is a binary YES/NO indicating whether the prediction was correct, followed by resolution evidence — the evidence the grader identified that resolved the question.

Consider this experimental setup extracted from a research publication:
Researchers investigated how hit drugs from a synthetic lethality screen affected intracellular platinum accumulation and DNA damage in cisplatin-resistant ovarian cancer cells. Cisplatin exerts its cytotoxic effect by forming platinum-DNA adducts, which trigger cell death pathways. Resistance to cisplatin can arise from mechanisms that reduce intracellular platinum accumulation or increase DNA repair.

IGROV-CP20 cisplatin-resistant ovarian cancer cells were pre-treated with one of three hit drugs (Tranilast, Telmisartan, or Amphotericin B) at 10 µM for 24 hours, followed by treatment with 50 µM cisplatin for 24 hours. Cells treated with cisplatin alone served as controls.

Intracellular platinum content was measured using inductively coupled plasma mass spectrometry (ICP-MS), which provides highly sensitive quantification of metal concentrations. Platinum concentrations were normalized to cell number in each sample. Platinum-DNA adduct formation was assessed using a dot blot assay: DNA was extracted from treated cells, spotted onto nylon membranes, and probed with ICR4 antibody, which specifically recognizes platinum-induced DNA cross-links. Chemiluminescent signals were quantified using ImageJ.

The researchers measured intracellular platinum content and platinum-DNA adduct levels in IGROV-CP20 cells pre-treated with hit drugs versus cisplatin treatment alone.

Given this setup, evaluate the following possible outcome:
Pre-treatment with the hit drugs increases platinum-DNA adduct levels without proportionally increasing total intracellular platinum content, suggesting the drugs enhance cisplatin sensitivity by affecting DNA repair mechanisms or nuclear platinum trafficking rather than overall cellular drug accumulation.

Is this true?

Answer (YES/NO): NO